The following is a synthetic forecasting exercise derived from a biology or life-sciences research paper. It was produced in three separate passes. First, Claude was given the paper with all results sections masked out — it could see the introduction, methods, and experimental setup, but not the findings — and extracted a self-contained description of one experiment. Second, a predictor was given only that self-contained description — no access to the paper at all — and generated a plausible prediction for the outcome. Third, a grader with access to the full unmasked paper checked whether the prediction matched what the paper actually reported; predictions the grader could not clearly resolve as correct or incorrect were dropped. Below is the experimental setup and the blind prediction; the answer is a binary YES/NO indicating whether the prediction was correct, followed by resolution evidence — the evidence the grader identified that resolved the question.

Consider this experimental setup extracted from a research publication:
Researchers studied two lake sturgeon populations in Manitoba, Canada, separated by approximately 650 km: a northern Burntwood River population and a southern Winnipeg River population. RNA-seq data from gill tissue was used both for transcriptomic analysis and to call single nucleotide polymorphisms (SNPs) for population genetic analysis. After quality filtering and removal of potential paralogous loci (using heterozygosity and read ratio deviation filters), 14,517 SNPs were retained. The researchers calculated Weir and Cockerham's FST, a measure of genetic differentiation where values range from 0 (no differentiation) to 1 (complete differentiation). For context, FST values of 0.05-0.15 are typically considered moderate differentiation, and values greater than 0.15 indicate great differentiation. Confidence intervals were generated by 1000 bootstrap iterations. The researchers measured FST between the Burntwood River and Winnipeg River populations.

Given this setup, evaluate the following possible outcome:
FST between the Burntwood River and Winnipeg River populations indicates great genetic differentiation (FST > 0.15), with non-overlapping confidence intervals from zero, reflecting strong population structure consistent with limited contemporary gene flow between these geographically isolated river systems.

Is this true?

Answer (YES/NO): NO